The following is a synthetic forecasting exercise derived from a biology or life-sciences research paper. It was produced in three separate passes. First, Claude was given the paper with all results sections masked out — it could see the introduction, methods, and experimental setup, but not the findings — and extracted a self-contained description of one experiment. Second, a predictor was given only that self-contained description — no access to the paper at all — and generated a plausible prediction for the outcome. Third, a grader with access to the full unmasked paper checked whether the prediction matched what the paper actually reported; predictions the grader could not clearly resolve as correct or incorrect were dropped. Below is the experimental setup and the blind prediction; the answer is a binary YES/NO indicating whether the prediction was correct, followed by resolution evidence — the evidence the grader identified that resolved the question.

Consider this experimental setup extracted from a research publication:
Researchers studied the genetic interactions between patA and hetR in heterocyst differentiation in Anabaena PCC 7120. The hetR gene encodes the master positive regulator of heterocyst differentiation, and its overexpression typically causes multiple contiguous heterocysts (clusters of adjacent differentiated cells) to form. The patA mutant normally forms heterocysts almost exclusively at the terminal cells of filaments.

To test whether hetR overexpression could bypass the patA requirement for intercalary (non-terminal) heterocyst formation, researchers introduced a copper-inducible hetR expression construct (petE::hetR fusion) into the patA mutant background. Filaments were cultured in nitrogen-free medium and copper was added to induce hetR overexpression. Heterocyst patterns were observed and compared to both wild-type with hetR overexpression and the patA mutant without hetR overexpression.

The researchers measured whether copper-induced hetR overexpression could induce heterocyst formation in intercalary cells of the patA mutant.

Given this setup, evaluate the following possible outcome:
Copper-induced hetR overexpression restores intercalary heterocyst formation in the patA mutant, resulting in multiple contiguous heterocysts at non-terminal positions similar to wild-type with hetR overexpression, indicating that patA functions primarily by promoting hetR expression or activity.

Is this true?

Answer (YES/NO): NO